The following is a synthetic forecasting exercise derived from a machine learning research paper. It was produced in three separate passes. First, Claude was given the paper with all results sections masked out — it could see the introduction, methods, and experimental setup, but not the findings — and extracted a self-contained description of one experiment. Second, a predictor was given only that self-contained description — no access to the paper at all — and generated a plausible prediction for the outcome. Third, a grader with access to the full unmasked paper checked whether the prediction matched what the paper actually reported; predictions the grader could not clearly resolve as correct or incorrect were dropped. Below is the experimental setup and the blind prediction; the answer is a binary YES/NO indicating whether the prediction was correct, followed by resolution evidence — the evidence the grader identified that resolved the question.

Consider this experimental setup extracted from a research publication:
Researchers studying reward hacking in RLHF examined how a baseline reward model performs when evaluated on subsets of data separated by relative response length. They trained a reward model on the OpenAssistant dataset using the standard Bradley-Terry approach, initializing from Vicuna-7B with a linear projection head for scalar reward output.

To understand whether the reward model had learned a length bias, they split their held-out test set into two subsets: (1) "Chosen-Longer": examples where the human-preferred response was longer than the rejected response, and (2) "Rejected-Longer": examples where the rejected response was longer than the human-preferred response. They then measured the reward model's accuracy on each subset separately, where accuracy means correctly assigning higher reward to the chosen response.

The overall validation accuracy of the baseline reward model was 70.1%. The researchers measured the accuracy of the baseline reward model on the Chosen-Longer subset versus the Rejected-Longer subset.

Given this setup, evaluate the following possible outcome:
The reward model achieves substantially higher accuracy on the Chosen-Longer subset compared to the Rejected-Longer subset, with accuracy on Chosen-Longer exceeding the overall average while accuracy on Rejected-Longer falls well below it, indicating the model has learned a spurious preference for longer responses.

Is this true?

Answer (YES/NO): YES